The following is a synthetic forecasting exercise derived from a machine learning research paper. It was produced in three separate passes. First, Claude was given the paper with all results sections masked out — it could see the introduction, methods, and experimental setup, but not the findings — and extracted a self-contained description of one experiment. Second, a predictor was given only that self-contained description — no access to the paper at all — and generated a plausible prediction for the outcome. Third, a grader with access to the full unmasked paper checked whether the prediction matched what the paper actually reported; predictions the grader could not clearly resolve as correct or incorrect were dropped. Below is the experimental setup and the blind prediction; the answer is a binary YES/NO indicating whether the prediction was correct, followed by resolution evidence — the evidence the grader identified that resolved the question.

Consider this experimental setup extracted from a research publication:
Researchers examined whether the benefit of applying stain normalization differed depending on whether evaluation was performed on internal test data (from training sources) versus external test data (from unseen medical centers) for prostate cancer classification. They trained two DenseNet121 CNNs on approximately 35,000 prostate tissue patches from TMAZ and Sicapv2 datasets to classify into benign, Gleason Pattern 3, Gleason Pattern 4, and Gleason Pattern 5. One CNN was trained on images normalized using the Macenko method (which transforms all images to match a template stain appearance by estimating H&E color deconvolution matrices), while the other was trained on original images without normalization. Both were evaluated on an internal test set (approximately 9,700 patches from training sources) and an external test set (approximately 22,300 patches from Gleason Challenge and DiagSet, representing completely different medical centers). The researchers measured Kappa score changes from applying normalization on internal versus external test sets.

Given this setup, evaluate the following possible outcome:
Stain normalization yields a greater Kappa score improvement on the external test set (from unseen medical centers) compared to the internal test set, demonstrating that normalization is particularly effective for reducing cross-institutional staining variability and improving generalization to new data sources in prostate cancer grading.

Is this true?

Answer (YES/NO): YES